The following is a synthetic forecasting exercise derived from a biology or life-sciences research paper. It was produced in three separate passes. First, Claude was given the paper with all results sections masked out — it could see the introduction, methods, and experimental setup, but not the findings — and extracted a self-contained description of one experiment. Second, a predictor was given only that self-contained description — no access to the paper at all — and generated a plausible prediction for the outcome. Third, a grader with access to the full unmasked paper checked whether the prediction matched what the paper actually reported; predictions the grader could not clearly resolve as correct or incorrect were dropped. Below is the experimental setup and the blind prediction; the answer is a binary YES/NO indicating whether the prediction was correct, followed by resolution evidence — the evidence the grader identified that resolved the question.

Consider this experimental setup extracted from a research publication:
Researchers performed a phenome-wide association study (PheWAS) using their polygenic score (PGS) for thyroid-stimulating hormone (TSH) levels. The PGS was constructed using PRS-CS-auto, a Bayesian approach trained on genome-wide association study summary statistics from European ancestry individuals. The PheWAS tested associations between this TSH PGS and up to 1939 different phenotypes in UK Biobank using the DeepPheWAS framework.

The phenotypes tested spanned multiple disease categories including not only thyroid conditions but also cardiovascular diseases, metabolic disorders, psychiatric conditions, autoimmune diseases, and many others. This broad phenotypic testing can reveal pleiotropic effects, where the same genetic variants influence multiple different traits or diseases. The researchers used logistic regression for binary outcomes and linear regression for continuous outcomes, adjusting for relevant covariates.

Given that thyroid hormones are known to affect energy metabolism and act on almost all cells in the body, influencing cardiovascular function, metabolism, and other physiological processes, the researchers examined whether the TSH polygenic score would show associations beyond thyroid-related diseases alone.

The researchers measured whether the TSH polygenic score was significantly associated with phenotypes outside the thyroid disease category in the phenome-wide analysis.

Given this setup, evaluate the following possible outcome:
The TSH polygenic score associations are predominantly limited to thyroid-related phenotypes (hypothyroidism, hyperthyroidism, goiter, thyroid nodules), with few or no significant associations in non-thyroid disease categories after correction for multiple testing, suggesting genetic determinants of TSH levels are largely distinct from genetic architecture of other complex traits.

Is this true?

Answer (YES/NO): NO